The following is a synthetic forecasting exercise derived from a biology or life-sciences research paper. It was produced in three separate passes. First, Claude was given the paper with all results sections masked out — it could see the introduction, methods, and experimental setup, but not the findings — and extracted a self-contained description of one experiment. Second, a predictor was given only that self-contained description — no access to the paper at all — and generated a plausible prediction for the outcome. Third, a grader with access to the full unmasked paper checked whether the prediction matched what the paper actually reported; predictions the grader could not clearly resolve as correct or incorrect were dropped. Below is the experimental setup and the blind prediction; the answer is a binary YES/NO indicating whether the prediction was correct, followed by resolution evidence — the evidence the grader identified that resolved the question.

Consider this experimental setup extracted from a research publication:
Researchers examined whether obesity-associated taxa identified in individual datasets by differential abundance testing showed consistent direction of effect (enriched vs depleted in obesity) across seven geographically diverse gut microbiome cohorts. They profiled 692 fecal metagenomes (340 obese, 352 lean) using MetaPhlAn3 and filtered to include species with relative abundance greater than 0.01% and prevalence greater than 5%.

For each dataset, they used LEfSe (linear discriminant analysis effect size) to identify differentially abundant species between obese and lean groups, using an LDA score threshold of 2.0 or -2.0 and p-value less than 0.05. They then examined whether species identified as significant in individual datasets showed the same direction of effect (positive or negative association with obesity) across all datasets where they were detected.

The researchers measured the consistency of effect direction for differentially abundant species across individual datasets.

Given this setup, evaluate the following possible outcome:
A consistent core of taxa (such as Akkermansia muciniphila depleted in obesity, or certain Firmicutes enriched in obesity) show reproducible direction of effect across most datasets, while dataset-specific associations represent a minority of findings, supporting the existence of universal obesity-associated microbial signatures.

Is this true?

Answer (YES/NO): NO